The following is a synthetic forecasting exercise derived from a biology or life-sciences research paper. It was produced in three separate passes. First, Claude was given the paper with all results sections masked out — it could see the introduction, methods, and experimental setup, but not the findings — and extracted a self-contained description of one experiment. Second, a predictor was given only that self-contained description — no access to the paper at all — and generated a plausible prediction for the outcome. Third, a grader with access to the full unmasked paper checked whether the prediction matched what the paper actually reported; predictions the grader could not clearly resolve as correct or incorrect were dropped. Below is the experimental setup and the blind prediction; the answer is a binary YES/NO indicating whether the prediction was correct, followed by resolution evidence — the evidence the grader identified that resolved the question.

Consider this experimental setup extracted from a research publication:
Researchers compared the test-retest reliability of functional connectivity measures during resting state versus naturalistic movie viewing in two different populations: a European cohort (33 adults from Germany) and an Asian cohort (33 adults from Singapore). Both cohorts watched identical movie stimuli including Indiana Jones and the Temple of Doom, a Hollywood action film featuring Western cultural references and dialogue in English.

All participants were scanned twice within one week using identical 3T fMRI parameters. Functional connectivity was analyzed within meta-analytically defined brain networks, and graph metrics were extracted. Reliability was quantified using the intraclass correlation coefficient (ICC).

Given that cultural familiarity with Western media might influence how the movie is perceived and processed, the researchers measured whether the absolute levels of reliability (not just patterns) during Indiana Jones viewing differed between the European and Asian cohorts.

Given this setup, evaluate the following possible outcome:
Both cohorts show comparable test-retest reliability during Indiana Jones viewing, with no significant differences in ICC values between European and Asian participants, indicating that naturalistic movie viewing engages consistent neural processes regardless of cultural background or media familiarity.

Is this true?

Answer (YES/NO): NO